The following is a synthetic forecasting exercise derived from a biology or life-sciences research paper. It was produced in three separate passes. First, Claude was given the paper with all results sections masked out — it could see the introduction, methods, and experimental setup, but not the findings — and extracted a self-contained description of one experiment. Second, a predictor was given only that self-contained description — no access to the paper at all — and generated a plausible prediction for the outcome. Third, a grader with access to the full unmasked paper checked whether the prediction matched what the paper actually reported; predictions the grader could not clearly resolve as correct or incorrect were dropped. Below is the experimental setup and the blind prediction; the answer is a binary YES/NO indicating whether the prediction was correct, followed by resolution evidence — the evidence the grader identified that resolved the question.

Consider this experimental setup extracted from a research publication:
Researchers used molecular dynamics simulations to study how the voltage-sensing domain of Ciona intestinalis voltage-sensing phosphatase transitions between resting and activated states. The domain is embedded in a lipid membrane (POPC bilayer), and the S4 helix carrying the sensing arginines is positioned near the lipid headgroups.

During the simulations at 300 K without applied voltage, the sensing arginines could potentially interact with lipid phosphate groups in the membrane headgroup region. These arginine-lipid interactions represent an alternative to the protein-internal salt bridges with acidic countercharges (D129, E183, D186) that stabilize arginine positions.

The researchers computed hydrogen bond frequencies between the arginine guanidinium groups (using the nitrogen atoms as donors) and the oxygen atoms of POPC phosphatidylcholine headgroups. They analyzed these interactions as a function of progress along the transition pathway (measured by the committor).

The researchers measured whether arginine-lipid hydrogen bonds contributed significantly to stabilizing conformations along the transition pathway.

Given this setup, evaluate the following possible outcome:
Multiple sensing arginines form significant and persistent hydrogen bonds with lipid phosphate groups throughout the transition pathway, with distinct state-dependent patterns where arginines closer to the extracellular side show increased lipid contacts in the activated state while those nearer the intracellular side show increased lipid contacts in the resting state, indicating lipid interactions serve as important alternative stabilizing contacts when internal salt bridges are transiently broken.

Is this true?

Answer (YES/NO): NO